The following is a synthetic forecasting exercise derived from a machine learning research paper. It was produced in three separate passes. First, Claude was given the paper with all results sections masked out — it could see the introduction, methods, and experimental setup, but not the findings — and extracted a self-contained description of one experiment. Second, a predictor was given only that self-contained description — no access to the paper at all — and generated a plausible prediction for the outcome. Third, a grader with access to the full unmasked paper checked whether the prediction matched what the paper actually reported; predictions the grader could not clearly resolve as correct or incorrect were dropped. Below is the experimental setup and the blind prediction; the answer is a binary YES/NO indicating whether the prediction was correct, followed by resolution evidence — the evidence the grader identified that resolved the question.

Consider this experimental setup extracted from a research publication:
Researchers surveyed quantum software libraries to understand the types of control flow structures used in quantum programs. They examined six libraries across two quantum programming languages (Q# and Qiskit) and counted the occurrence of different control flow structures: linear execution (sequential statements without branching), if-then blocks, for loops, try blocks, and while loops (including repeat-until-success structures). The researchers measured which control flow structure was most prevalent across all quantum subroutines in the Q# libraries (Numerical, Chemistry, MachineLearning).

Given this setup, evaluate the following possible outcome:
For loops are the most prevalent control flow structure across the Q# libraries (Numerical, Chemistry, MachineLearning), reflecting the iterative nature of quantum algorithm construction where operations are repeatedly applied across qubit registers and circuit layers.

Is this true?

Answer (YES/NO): NO